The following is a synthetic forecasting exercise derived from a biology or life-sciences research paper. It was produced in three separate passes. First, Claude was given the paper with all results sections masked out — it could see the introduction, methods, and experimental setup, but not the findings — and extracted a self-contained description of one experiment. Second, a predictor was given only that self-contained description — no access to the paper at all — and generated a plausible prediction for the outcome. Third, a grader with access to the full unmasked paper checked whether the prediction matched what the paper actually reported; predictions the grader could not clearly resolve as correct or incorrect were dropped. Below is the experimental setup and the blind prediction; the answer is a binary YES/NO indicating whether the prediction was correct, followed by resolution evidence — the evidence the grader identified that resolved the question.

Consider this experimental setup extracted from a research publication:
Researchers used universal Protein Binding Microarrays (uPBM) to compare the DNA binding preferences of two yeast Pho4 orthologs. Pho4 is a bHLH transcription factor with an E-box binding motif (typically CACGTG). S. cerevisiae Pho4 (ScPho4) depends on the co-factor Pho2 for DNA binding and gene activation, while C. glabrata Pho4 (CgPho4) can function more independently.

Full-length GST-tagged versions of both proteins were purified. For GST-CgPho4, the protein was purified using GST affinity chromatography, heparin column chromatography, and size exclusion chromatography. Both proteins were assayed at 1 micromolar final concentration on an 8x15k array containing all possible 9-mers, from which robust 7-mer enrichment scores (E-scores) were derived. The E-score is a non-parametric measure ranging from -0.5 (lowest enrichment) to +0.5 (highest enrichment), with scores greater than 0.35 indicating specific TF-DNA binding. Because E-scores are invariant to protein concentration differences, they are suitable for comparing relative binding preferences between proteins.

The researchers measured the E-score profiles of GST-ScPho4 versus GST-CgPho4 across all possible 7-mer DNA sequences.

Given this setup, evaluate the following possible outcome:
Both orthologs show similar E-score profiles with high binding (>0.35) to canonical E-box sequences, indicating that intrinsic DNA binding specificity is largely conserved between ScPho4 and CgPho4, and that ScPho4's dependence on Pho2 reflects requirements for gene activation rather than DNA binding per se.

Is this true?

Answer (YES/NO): NO